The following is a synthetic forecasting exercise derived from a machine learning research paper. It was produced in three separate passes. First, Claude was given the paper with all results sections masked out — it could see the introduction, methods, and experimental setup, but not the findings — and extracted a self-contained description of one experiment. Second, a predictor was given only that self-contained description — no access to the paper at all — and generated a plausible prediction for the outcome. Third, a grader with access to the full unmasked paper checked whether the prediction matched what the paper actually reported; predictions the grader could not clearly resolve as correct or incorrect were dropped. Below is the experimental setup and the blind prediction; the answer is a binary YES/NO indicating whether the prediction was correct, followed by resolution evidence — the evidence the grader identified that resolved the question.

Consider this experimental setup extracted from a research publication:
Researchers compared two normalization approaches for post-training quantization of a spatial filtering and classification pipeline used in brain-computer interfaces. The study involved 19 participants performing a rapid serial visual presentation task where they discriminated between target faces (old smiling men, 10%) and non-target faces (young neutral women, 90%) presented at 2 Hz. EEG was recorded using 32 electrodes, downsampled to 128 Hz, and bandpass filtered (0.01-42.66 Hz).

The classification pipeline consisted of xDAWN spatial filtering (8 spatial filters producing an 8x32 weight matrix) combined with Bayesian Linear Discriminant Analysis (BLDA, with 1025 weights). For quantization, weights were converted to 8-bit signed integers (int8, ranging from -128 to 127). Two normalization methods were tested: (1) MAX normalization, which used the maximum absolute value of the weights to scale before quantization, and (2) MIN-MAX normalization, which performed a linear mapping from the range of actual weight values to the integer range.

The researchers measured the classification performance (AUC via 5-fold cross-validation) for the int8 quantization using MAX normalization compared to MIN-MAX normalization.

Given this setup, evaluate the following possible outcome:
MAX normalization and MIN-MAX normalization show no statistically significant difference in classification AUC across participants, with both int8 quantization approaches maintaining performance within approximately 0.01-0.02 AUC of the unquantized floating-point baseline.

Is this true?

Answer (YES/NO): YES